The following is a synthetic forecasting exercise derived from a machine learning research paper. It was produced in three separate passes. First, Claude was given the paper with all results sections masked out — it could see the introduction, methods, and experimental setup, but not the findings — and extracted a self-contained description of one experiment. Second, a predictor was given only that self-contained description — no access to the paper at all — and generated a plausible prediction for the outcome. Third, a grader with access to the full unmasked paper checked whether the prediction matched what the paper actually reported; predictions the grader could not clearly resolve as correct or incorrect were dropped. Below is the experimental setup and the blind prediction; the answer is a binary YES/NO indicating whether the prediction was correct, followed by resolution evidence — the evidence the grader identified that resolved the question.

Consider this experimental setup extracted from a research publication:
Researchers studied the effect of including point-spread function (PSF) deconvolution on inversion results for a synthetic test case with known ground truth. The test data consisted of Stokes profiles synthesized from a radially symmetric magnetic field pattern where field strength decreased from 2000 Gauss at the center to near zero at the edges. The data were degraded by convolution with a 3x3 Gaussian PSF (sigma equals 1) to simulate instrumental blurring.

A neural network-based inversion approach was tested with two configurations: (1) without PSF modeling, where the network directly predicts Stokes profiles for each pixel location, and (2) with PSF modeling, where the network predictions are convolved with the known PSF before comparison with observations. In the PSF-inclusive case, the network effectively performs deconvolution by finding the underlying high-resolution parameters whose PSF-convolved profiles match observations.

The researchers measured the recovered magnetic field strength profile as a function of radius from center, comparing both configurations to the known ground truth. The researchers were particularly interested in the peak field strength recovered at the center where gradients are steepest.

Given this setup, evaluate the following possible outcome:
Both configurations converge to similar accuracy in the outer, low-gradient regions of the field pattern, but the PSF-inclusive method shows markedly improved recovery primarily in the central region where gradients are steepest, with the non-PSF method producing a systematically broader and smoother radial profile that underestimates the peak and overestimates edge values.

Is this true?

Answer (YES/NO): NO